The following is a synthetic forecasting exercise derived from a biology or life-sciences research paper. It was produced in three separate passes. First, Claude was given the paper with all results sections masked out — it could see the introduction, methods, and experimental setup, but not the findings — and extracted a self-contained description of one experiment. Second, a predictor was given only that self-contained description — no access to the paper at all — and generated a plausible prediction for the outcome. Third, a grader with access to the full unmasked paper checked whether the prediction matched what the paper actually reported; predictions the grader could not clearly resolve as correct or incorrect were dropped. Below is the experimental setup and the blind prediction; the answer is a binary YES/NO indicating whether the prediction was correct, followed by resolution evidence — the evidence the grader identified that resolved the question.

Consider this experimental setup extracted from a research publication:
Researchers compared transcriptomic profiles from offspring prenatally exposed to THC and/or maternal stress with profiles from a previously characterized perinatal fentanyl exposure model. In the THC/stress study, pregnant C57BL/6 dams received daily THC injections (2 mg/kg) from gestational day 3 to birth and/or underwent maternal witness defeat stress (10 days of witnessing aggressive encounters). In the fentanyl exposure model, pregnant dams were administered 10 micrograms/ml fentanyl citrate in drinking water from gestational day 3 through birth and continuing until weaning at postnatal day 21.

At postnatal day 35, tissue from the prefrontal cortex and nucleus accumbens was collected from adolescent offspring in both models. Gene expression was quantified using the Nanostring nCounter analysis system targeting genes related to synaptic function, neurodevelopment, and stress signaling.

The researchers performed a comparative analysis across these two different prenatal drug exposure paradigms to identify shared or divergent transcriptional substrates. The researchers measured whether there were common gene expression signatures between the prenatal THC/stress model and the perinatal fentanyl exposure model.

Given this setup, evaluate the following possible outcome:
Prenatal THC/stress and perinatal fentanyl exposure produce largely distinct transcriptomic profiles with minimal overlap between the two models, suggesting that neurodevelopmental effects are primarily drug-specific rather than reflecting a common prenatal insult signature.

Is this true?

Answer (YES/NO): NO